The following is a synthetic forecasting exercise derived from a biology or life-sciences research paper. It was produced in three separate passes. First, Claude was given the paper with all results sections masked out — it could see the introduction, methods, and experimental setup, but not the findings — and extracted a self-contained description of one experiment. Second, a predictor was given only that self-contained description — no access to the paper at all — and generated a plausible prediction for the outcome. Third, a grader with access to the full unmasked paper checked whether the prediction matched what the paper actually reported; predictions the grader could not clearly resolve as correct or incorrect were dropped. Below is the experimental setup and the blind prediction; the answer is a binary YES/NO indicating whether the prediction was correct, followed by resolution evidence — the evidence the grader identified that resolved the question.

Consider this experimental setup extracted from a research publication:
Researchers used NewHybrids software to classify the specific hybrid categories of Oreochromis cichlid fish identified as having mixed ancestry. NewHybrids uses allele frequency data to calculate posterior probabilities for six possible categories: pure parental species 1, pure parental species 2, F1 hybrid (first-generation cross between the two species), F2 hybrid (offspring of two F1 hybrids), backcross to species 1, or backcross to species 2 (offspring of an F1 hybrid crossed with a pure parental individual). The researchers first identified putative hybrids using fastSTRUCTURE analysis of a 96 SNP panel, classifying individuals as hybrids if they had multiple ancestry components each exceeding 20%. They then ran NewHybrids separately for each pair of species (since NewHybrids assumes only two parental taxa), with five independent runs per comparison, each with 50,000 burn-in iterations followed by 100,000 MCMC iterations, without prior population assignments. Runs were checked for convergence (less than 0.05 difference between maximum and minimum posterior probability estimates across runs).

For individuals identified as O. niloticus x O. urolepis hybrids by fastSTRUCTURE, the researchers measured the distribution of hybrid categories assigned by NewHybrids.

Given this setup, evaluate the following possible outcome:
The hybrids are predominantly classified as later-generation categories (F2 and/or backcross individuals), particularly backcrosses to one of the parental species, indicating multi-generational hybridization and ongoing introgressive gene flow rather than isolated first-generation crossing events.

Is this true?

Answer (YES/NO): NO